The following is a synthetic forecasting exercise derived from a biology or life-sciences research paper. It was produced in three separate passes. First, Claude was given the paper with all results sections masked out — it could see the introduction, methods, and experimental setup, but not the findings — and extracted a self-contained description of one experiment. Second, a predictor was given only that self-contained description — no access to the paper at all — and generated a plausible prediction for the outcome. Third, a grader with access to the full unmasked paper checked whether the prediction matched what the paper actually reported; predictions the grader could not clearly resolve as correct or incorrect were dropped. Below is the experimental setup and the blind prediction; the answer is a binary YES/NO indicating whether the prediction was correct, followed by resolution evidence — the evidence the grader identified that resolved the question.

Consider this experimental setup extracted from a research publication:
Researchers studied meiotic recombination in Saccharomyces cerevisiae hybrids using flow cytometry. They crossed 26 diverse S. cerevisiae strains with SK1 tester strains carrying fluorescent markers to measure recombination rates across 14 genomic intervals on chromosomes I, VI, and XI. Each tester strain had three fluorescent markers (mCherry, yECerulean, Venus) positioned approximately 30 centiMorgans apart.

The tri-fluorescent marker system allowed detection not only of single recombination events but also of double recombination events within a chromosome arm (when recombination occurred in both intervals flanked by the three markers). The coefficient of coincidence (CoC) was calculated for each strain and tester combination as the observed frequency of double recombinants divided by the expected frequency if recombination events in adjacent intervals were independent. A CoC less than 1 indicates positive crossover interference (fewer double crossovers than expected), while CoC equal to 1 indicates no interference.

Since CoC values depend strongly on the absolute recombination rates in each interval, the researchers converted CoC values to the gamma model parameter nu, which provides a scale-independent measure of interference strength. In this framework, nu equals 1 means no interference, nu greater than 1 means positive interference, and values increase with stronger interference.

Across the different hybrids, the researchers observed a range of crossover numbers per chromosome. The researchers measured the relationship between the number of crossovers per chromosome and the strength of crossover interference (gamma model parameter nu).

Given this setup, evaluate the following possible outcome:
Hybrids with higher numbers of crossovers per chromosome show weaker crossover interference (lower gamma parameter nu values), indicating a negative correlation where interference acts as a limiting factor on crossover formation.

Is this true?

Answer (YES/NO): NO